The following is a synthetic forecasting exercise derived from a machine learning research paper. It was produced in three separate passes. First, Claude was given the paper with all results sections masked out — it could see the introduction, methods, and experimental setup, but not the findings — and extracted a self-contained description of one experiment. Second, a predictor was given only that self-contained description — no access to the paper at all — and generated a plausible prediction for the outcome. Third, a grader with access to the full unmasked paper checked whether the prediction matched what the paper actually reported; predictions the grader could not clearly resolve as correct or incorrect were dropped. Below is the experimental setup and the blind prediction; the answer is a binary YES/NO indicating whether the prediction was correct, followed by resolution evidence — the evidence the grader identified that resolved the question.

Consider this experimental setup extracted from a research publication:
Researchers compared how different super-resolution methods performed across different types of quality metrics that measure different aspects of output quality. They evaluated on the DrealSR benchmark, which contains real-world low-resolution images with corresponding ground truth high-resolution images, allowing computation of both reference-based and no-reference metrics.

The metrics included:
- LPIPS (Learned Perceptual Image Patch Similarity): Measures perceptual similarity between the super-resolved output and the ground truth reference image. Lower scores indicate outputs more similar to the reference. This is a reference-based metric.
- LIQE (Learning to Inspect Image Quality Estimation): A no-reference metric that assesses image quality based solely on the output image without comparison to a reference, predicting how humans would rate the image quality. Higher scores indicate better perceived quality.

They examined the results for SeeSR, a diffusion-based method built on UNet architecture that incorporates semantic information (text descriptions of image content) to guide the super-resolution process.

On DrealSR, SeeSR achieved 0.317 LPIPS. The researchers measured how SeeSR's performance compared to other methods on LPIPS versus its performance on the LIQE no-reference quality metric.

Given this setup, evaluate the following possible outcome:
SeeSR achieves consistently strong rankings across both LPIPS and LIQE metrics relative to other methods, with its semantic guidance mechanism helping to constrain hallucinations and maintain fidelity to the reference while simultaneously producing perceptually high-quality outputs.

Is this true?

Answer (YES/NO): NO